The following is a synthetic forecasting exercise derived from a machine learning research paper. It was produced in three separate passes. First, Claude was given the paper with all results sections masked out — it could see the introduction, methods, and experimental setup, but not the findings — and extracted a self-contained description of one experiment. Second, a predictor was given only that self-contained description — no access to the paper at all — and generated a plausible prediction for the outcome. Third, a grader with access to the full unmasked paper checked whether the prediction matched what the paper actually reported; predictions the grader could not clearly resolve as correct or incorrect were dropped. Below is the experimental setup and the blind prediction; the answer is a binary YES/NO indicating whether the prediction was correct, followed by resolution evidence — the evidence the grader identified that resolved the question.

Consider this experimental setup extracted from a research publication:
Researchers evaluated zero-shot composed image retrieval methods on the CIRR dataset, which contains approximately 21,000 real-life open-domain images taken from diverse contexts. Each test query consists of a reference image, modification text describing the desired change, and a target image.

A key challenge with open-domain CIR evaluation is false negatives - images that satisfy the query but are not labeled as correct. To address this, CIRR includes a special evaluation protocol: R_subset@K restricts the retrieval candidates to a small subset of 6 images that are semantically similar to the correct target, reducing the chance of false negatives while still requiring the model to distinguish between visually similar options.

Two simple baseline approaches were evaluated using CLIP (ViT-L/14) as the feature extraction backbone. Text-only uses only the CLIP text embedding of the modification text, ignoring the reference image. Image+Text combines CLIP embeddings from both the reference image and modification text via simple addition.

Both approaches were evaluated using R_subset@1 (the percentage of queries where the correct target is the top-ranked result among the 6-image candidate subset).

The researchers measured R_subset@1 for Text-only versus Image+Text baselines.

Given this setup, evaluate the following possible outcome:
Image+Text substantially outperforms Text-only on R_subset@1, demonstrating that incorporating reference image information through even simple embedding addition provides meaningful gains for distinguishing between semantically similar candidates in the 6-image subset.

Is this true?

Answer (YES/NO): NO